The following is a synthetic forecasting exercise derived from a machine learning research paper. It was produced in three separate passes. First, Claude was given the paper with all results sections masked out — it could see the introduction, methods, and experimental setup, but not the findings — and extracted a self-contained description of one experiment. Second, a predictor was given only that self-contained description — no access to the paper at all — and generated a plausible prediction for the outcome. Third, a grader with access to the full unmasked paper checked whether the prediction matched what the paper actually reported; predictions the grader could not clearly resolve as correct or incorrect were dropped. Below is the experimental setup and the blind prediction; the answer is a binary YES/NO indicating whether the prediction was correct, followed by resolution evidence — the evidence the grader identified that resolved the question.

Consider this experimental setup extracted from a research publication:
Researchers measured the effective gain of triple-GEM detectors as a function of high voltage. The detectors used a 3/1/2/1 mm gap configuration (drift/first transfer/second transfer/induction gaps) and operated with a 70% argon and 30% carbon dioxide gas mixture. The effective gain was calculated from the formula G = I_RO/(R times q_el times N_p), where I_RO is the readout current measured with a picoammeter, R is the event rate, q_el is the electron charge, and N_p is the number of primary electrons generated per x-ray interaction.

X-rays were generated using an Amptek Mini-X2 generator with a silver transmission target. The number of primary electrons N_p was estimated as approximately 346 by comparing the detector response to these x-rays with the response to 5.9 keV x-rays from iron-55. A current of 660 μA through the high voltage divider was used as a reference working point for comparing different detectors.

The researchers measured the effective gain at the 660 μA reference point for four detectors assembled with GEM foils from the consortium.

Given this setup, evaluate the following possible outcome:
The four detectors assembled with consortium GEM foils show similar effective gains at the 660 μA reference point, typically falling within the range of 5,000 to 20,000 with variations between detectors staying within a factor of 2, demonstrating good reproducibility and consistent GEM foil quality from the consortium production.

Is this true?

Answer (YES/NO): NO